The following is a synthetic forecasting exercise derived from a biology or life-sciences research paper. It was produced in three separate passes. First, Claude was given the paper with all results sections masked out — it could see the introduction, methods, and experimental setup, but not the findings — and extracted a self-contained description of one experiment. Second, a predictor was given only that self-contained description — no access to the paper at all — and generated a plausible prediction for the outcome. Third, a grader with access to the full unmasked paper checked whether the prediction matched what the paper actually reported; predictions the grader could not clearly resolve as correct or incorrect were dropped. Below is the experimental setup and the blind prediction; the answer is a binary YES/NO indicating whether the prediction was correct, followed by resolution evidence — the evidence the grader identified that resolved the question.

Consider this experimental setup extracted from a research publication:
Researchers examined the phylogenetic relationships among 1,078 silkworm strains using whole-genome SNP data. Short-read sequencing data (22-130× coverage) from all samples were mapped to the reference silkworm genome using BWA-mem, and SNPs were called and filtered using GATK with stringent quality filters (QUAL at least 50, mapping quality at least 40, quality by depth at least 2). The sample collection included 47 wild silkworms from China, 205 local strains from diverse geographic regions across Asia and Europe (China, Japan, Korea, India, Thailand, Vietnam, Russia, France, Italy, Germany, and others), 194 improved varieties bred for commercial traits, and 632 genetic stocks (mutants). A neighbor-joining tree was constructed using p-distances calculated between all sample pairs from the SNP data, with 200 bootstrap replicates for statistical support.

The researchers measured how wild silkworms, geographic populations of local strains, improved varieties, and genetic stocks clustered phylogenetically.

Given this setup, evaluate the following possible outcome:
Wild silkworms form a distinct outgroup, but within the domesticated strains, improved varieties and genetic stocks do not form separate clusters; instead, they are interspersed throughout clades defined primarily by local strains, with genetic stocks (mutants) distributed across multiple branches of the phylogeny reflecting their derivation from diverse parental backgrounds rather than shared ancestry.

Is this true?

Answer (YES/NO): NO